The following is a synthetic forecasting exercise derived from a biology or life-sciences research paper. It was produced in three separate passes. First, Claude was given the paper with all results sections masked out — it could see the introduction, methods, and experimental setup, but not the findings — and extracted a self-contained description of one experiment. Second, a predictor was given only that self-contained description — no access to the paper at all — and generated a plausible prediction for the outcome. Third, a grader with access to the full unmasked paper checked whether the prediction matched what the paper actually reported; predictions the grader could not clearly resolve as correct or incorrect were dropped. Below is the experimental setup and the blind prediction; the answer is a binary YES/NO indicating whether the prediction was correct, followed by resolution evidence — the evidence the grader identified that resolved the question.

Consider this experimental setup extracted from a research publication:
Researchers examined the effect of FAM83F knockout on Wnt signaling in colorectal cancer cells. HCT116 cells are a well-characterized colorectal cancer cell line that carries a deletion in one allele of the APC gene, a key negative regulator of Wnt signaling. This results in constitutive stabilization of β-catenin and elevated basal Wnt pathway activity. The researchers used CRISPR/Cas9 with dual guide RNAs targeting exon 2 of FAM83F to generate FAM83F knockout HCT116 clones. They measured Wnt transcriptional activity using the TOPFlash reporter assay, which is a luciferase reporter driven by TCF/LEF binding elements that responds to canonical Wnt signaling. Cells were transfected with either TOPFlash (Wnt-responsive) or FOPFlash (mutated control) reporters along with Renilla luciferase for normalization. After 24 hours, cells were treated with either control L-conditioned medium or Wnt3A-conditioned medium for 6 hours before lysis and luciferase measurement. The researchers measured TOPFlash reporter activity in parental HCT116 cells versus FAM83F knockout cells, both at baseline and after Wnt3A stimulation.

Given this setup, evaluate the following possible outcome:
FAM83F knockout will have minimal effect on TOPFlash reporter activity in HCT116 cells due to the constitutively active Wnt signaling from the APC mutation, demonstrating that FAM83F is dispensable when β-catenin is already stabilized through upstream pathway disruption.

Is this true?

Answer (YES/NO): NO